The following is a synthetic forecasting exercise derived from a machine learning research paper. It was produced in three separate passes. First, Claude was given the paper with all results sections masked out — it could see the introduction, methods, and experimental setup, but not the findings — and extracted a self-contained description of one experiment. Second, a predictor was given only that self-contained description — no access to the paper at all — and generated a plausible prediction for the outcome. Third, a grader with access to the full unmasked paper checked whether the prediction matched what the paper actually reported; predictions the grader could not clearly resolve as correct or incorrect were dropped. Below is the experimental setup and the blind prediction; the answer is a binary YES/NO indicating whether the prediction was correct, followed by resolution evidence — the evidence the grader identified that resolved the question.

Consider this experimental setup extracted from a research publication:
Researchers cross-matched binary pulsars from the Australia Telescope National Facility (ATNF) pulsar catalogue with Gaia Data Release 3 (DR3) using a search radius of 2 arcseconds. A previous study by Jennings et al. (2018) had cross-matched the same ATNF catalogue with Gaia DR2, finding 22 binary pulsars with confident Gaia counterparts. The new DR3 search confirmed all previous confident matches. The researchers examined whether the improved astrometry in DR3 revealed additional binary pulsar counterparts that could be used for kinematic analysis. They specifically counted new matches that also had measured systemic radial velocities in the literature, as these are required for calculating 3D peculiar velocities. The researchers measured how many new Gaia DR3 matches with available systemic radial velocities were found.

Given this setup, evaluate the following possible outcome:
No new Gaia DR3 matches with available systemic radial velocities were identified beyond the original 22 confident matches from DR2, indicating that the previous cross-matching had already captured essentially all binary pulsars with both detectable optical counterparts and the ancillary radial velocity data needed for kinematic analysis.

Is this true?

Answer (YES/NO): NO